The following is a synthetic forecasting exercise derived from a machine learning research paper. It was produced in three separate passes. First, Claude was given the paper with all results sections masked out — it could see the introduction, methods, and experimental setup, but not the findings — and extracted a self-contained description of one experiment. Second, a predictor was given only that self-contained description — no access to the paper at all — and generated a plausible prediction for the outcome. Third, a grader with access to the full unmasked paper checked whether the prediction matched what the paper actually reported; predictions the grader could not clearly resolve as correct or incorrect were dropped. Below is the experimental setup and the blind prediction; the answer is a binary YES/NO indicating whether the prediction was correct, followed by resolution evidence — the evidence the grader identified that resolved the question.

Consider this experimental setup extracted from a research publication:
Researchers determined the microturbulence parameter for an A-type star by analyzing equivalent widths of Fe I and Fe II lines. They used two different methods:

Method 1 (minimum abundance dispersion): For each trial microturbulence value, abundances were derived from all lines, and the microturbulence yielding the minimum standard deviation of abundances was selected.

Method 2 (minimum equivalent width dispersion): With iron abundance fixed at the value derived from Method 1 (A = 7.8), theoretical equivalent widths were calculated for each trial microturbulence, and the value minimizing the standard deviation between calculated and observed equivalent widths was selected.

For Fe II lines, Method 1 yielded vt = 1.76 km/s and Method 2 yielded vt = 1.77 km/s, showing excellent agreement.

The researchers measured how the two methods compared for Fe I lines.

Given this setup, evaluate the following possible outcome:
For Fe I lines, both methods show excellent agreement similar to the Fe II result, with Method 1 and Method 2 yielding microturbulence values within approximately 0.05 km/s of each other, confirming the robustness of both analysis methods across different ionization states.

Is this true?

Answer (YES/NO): NO